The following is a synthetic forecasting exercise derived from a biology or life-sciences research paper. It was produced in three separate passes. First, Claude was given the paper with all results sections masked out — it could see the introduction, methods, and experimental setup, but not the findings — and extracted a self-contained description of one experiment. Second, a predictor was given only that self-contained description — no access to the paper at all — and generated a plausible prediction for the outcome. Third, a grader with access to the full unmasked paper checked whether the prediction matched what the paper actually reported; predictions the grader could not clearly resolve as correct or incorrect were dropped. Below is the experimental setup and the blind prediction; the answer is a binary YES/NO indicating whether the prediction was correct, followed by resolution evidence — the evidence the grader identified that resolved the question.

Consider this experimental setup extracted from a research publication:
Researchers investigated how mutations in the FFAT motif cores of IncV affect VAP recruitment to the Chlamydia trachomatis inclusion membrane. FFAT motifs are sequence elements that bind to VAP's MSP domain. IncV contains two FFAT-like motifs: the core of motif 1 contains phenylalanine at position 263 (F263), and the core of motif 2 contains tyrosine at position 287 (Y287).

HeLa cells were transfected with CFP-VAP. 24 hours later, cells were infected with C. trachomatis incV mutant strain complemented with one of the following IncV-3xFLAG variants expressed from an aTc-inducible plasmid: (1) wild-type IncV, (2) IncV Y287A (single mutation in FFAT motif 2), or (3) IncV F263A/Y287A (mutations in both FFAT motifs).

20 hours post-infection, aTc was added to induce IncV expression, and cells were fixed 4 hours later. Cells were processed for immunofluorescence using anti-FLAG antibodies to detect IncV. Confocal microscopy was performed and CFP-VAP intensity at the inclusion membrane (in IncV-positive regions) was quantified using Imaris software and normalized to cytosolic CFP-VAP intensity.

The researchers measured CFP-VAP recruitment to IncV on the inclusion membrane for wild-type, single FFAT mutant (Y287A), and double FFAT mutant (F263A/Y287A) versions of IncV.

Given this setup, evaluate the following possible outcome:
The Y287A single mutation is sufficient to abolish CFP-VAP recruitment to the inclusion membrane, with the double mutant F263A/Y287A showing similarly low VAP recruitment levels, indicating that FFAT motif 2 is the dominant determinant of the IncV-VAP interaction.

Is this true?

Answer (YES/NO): NO